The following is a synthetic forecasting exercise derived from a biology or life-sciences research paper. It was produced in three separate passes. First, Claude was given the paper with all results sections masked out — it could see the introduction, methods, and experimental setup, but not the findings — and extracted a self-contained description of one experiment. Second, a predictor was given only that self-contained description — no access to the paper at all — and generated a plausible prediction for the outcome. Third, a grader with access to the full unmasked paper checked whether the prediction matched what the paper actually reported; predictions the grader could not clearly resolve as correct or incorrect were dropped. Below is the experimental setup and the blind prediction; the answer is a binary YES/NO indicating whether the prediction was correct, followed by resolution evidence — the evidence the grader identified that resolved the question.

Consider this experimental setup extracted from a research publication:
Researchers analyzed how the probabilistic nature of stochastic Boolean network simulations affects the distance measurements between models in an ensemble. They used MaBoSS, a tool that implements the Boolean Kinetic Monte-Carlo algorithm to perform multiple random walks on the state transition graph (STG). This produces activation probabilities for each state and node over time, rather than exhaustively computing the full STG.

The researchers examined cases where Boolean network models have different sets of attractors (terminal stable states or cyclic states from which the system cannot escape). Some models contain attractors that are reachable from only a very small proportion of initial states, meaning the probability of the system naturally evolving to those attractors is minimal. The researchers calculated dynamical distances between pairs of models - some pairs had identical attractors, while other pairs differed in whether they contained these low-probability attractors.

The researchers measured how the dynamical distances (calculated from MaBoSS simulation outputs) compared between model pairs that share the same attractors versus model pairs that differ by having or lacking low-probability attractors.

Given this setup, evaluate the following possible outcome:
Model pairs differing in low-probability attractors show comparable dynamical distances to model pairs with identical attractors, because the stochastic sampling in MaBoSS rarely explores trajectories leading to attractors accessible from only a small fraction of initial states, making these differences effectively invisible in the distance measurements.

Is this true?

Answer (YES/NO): YES